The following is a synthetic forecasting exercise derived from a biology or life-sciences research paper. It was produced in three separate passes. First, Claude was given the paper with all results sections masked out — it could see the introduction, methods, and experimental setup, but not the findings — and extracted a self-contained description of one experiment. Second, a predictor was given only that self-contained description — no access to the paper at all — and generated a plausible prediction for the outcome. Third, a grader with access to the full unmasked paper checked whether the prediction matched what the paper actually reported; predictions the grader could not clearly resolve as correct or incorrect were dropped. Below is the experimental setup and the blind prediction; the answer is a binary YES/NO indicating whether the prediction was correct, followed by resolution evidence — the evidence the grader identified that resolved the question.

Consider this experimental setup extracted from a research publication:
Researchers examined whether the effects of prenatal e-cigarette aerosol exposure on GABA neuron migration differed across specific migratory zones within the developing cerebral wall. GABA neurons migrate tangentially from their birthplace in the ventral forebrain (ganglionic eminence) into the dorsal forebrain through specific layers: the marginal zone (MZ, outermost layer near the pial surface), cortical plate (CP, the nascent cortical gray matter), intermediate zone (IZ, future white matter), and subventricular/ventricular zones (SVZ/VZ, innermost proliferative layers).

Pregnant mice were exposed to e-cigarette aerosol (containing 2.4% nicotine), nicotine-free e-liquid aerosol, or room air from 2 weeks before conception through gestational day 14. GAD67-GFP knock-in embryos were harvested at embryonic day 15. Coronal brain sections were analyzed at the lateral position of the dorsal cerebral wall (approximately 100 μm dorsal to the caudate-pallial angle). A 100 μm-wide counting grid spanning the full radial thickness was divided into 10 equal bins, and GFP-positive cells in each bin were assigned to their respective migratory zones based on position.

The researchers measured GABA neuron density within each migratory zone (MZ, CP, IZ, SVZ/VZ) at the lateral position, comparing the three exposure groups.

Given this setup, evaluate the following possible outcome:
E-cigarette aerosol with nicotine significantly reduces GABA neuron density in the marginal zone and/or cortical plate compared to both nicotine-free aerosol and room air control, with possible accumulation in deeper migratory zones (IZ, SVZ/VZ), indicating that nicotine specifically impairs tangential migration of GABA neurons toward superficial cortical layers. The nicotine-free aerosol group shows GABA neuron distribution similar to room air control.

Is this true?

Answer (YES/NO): YES